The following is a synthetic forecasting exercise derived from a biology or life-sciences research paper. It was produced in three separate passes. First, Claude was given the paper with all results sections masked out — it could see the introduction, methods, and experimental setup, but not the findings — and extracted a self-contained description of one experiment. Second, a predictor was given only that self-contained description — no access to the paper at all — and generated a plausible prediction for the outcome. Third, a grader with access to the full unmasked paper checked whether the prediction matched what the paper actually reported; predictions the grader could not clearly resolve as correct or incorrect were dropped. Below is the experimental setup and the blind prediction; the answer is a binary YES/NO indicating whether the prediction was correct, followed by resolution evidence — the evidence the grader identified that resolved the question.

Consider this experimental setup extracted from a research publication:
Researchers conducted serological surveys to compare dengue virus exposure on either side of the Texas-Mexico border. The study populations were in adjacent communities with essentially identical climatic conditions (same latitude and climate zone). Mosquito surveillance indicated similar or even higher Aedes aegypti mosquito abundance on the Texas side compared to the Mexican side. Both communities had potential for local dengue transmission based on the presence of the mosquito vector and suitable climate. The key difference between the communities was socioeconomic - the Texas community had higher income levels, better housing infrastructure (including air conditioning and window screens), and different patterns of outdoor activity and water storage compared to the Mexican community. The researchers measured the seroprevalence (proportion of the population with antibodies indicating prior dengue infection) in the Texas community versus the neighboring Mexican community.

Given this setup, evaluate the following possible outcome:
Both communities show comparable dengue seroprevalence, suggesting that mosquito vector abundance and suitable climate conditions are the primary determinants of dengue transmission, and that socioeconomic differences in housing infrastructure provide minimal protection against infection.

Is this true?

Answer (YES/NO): NO